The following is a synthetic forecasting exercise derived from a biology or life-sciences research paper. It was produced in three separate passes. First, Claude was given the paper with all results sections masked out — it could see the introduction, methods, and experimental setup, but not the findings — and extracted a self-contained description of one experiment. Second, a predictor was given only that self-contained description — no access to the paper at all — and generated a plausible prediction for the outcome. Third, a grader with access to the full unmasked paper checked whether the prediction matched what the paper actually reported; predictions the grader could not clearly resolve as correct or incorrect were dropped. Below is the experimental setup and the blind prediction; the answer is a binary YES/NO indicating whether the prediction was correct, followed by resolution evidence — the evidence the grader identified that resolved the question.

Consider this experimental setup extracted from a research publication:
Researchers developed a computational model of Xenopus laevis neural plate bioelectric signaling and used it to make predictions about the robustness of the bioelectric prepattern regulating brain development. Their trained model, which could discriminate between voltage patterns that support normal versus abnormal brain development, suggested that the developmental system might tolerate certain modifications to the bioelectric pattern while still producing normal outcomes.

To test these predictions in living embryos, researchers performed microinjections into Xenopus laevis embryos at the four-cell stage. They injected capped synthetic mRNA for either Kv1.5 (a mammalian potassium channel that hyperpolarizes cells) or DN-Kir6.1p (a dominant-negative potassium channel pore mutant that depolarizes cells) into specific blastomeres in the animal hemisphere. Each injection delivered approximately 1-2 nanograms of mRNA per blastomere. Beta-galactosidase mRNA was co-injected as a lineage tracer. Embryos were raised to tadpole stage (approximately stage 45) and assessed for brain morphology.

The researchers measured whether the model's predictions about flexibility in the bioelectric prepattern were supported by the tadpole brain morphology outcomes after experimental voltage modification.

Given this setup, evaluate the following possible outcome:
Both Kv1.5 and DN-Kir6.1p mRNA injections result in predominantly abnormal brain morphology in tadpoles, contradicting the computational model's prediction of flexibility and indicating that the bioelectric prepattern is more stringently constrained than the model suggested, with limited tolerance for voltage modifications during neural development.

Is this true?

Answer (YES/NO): NO